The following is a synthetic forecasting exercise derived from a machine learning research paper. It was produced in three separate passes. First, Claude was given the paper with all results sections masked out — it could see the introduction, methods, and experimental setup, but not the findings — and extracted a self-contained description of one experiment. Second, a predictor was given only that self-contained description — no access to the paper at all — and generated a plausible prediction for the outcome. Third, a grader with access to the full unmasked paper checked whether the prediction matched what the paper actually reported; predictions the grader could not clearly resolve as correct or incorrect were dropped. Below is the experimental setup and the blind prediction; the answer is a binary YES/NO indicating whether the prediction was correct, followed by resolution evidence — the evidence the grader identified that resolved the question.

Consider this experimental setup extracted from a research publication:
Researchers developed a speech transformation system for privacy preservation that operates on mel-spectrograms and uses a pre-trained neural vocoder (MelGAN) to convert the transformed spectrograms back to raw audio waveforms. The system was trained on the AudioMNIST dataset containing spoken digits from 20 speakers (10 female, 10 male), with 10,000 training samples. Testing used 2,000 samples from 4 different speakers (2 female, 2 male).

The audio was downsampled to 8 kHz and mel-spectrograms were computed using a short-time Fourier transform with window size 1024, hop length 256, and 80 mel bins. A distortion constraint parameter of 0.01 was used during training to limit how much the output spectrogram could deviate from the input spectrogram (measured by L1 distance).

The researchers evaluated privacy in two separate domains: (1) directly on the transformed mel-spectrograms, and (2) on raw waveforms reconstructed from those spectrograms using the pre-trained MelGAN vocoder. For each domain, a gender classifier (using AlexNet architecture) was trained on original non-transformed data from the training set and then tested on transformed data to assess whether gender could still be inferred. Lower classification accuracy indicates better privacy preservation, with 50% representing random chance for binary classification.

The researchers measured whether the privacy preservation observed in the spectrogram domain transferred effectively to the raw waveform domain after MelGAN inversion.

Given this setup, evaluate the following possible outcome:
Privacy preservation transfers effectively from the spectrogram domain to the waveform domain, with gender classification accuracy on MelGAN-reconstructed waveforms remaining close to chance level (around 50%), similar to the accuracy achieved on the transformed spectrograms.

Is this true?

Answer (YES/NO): YES